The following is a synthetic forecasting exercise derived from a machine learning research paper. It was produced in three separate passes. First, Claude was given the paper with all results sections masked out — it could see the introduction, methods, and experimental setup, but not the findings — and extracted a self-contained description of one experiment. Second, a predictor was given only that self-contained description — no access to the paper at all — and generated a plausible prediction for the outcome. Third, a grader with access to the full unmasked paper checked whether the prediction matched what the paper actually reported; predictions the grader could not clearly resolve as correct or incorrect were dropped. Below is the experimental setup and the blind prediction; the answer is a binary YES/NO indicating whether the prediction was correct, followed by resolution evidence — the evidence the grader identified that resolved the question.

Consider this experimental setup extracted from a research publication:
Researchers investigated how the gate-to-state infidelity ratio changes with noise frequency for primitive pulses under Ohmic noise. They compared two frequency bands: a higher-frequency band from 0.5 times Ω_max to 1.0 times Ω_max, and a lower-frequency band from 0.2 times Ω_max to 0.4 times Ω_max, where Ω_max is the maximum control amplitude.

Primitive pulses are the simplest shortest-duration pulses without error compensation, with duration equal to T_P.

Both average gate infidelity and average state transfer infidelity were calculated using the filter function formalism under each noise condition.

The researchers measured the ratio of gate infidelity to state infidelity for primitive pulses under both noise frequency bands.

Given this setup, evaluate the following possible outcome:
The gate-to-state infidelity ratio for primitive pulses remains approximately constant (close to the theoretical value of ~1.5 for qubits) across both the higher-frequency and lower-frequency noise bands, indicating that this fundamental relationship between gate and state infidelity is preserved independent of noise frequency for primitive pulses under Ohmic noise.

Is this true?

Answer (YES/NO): NO